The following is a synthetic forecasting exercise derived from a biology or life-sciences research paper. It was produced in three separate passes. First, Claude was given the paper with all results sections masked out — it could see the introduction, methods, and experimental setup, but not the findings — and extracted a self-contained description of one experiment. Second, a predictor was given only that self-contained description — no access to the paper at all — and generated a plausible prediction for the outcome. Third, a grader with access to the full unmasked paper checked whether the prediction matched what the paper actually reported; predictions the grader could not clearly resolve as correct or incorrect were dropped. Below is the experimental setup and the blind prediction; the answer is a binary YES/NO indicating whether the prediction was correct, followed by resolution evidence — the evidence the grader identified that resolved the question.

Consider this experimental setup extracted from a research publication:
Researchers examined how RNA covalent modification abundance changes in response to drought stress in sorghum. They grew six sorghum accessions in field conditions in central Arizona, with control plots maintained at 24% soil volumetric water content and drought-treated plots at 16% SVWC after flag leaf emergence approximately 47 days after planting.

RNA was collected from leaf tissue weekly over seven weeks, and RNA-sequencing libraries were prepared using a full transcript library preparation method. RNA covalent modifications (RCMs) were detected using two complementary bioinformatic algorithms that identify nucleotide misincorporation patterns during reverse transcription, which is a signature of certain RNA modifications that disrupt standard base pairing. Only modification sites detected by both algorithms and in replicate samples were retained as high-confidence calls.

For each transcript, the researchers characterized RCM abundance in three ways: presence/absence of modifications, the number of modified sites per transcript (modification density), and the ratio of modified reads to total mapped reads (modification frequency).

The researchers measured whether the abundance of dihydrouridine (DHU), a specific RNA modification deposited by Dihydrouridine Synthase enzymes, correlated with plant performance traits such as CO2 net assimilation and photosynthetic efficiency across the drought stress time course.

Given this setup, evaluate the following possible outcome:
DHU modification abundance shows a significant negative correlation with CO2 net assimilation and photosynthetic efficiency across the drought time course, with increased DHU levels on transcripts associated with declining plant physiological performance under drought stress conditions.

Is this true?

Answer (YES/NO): NO